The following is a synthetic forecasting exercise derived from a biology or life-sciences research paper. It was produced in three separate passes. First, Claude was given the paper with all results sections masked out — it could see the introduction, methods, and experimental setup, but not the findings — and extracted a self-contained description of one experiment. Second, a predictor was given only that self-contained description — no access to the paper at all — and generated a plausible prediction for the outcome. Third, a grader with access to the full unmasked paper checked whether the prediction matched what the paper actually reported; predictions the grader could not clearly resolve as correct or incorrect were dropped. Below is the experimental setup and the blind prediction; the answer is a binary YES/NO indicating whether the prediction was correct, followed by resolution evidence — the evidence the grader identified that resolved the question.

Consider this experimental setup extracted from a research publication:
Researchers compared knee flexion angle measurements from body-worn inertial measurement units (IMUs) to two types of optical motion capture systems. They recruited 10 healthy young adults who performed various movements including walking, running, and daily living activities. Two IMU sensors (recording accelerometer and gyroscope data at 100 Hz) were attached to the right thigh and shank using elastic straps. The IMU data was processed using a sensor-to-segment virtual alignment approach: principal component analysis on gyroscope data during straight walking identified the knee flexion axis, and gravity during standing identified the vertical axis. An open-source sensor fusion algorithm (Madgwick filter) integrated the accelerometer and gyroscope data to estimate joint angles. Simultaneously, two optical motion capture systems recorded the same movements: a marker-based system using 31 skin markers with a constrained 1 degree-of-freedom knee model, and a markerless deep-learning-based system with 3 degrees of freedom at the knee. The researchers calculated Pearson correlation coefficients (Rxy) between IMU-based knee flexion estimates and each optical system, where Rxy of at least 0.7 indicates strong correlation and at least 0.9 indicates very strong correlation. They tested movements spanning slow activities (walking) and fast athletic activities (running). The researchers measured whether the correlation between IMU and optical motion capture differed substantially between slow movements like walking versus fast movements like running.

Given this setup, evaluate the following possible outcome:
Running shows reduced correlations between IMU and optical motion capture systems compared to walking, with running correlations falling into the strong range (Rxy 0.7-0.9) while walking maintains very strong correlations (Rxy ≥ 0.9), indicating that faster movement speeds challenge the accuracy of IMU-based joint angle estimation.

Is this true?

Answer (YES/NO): NO